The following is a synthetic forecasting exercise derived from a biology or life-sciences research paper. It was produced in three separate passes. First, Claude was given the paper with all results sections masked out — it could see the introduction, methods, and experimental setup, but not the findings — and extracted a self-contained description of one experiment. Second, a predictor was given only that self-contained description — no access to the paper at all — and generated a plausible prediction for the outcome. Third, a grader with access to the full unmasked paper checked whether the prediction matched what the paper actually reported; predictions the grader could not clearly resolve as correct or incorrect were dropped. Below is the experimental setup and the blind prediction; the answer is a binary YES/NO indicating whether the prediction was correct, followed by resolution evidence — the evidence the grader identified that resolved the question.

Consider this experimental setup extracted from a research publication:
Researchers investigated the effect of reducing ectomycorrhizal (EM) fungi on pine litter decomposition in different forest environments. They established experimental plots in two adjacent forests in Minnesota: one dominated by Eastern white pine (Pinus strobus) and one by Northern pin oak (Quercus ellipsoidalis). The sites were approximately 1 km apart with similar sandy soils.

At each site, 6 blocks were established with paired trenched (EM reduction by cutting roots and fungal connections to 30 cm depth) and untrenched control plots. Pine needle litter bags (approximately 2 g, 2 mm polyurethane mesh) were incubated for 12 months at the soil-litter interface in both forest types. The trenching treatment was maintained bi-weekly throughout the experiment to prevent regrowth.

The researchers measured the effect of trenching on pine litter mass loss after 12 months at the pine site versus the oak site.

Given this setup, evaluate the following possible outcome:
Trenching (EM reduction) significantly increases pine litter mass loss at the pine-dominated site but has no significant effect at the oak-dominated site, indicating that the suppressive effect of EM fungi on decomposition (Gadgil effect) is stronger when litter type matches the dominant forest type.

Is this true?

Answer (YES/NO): YES